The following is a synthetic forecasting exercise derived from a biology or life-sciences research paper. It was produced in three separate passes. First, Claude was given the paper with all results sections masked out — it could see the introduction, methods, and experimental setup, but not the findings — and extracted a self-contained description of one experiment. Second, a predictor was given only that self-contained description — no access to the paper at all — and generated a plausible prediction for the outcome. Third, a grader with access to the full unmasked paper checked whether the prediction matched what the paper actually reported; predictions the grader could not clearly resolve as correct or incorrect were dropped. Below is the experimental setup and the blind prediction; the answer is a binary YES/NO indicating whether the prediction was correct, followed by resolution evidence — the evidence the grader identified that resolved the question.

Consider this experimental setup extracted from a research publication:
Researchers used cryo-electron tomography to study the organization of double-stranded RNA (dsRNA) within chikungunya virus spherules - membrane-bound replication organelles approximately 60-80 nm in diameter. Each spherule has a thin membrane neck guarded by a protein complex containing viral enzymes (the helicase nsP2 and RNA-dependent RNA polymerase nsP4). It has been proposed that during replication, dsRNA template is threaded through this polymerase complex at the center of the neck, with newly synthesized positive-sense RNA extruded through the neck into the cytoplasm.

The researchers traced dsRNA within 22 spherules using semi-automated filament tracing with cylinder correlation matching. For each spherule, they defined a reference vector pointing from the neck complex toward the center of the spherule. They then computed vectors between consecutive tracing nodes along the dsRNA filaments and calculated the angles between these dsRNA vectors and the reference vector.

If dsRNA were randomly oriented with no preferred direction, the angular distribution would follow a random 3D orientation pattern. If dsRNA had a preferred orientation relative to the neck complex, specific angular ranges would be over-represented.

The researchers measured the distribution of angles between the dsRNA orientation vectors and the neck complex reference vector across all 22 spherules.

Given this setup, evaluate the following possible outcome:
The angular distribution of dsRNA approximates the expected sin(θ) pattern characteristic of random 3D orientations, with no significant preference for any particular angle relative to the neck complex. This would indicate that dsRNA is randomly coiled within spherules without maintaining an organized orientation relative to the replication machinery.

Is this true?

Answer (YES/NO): NO